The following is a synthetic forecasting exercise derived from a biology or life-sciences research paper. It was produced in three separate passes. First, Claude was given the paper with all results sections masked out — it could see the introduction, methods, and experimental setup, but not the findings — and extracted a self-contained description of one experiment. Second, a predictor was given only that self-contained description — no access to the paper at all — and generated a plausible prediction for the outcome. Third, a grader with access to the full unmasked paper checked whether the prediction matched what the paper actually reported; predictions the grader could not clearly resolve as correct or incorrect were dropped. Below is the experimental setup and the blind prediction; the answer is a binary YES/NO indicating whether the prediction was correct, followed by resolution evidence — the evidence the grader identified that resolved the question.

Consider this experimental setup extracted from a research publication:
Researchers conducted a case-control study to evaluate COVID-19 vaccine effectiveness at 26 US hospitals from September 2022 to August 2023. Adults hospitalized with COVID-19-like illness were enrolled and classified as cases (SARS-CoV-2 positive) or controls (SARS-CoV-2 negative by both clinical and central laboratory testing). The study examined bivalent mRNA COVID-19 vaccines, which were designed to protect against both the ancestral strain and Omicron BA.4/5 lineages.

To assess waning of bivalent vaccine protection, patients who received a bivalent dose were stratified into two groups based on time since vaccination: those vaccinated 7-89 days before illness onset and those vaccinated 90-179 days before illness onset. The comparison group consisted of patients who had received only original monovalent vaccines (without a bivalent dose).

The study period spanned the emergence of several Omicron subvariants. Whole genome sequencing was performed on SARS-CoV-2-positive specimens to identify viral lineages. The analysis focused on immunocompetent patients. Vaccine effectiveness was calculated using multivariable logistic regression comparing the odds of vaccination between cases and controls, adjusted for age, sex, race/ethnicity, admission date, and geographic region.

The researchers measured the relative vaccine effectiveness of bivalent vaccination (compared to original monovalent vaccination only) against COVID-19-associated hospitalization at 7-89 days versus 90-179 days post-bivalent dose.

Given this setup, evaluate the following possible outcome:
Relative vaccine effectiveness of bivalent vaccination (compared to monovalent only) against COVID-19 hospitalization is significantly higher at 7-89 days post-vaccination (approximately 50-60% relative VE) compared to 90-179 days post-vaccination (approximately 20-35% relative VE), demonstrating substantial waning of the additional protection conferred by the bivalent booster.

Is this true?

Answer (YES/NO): NO